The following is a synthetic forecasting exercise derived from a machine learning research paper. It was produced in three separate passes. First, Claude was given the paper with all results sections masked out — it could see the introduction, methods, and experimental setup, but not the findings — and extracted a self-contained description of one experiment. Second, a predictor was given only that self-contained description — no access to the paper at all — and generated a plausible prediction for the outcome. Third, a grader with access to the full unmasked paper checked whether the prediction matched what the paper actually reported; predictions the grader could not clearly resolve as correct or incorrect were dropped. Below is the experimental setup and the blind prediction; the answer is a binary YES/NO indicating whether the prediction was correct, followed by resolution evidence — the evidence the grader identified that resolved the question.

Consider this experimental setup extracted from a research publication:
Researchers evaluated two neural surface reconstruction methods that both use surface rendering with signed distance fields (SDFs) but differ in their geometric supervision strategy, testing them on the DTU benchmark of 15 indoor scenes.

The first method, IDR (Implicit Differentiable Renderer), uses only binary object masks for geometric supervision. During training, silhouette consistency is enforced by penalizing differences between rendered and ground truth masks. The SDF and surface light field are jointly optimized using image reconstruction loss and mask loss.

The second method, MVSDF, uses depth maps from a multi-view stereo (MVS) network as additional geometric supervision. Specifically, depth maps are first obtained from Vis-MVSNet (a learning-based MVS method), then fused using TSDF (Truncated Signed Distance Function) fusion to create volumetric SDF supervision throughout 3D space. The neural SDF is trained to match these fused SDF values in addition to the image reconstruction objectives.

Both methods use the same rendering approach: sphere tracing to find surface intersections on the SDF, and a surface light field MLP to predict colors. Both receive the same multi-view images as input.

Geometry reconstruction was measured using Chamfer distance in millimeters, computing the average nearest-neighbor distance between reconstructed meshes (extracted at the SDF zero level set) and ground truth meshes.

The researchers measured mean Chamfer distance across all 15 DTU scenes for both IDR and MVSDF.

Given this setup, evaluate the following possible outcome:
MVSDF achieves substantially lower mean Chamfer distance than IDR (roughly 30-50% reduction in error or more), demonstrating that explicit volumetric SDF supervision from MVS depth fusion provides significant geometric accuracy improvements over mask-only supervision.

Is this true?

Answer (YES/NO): NO